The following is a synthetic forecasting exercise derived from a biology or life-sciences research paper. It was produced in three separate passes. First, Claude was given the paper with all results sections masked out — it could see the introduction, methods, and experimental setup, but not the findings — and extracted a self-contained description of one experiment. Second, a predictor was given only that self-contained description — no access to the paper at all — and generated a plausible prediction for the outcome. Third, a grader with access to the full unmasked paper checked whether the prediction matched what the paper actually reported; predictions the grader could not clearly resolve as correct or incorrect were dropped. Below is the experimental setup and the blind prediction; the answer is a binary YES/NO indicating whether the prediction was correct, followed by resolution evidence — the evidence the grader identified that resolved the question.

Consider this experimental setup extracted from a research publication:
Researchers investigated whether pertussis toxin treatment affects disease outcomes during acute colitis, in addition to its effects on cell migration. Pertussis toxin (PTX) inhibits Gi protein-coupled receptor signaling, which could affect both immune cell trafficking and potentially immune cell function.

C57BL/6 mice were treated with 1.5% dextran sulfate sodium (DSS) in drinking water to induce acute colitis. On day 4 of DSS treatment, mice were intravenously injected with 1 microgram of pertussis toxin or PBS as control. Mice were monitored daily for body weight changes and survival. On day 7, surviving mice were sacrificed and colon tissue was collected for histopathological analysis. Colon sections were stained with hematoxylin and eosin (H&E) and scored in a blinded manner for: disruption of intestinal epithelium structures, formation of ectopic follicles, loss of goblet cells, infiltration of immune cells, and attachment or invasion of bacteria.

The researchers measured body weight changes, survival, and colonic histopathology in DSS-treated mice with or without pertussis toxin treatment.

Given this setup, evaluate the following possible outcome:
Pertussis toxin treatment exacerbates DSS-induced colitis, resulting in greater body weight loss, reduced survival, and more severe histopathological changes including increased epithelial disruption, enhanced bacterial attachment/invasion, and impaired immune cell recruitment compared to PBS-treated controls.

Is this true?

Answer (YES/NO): YES